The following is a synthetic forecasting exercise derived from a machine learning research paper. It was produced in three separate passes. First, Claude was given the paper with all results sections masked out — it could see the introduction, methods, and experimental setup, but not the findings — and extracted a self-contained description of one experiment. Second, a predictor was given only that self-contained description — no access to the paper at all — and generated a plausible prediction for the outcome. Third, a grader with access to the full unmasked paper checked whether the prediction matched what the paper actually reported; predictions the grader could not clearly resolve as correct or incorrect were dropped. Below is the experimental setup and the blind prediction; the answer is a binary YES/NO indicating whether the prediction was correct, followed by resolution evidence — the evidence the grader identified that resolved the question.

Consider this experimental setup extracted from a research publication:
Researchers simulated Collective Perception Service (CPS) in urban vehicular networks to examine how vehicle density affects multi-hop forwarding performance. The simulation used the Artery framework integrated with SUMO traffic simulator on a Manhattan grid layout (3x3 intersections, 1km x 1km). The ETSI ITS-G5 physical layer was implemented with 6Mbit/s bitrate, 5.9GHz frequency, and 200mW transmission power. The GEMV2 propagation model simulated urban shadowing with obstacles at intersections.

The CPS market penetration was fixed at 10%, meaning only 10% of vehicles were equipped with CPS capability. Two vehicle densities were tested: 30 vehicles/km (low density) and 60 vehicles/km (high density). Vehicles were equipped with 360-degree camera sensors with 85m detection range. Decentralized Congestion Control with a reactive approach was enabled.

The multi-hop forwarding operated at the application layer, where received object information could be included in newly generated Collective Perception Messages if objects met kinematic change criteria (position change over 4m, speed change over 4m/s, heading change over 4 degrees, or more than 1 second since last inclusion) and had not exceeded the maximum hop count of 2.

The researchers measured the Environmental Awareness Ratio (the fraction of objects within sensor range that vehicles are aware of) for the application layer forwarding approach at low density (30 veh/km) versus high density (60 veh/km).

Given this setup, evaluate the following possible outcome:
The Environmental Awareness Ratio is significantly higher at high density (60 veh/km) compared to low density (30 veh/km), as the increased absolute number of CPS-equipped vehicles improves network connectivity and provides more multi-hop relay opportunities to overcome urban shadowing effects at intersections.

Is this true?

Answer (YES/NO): NO